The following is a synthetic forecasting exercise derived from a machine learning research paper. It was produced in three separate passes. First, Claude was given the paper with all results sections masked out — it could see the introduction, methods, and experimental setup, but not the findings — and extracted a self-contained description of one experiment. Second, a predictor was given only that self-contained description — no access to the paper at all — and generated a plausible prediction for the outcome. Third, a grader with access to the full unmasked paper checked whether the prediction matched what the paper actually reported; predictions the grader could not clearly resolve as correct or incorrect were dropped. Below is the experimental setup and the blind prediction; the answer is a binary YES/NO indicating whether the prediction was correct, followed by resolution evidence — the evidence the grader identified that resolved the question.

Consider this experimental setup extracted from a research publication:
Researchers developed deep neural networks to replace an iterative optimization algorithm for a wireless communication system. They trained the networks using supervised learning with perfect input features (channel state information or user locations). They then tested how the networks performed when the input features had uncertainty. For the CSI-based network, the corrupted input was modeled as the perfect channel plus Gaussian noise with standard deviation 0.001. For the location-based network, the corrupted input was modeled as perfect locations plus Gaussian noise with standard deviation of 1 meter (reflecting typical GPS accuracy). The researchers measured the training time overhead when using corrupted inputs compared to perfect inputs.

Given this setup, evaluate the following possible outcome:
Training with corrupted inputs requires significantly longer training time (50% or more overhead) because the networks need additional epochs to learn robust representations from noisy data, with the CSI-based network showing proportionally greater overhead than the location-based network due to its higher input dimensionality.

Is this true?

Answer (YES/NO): NO